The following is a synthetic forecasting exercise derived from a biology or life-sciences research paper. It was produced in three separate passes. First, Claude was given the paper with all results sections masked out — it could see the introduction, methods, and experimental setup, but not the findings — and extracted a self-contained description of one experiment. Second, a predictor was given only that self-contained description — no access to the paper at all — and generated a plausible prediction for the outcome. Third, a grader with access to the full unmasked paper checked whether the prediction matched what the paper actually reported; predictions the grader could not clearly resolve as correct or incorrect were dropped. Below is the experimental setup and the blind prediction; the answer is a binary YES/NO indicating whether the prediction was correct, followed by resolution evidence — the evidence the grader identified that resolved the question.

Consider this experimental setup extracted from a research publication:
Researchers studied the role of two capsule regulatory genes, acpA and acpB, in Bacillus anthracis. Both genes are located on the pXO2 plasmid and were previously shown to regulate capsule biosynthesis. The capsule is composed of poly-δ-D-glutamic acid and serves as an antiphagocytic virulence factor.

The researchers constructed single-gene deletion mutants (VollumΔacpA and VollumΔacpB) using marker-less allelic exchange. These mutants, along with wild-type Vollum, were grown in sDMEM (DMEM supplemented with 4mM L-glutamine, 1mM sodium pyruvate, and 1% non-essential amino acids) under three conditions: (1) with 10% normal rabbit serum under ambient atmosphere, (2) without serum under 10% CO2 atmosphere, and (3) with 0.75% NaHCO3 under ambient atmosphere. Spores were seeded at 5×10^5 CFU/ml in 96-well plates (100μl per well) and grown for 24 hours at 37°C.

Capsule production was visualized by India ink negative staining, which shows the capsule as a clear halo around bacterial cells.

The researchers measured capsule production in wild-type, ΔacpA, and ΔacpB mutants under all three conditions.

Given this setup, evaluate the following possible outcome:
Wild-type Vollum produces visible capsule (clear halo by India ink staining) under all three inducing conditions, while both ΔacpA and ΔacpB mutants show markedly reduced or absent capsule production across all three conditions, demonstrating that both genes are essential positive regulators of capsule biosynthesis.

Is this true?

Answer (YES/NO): NO